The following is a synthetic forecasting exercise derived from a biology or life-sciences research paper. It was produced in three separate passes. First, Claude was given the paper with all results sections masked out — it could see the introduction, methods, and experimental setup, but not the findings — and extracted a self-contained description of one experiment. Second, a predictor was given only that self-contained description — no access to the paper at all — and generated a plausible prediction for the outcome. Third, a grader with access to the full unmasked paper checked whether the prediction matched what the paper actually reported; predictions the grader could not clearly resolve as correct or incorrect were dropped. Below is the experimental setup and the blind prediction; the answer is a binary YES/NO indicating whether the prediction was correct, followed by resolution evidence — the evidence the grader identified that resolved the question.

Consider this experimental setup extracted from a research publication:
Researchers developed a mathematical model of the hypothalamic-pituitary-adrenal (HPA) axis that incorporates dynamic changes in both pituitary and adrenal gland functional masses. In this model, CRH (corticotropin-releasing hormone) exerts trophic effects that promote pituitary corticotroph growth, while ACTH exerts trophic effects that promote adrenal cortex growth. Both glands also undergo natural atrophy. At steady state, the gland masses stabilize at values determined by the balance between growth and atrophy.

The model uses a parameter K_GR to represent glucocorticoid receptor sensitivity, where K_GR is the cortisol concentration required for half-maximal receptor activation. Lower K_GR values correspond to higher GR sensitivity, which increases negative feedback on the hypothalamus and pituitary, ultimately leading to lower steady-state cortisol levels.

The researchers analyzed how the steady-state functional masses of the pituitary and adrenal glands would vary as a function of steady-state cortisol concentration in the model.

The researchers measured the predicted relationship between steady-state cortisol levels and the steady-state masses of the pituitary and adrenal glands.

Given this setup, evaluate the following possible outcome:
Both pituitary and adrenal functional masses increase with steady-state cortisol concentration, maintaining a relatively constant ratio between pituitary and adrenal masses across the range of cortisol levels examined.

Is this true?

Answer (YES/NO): NO